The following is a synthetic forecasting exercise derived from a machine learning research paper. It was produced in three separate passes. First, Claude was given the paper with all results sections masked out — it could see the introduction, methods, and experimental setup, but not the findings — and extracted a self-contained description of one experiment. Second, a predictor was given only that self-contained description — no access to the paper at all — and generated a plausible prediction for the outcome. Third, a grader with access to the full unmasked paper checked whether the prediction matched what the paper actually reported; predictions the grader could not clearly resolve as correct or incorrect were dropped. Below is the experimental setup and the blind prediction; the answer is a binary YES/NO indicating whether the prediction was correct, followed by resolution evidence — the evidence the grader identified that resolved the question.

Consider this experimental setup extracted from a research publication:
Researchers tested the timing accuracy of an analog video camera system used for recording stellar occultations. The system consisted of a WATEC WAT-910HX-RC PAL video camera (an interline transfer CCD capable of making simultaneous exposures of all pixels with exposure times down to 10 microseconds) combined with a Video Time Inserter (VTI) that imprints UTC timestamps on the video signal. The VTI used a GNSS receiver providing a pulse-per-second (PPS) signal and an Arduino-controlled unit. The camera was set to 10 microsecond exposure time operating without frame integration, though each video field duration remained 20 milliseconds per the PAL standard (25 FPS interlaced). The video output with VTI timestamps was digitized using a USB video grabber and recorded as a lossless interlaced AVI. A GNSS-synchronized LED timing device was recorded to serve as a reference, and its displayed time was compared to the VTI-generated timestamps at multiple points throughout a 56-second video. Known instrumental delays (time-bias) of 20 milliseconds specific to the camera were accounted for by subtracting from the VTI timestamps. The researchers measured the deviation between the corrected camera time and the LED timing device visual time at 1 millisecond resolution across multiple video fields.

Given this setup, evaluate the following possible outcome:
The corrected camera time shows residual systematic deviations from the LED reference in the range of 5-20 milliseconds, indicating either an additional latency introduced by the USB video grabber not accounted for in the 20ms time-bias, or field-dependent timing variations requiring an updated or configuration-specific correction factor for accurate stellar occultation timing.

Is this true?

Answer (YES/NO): NO